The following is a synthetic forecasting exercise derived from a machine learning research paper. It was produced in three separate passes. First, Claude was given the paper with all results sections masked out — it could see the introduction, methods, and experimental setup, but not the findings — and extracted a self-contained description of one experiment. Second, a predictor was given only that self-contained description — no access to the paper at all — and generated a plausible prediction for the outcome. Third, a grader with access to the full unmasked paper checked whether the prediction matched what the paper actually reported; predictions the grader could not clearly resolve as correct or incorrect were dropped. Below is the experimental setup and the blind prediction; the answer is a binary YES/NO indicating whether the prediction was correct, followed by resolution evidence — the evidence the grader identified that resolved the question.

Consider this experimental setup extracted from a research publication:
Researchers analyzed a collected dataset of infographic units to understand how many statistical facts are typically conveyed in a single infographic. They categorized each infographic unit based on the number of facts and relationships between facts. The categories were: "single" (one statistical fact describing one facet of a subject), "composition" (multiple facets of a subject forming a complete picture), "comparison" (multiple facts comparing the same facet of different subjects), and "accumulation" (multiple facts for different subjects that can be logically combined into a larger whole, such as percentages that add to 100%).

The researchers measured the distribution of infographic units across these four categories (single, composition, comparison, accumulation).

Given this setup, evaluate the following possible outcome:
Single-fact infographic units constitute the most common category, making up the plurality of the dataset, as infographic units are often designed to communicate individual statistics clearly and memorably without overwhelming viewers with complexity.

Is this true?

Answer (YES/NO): YES